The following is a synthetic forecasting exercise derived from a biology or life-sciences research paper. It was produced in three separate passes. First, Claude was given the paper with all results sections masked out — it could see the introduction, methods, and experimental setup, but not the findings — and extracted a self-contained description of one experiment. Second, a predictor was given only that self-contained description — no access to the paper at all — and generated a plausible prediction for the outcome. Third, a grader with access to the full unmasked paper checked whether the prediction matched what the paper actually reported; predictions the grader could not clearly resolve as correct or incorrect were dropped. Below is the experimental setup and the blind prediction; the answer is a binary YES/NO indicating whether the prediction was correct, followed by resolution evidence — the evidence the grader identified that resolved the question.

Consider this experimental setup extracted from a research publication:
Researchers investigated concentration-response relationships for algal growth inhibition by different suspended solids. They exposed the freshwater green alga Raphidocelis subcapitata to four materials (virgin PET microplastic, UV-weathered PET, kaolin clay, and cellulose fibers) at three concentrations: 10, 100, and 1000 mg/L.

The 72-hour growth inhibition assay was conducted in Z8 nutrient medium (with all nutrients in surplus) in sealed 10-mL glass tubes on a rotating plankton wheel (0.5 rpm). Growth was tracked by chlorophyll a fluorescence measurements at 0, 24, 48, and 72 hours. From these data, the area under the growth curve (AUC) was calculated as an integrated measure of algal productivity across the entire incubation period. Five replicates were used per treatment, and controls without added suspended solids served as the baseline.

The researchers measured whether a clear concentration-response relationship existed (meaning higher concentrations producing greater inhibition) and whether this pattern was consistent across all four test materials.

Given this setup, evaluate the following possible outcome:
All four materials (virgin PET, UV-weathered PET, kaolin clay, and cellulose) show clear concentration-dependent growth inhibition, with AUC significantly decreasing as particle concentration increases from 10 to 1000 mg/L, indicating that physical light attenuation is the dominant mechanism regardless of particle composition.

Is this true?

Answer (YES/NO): NO